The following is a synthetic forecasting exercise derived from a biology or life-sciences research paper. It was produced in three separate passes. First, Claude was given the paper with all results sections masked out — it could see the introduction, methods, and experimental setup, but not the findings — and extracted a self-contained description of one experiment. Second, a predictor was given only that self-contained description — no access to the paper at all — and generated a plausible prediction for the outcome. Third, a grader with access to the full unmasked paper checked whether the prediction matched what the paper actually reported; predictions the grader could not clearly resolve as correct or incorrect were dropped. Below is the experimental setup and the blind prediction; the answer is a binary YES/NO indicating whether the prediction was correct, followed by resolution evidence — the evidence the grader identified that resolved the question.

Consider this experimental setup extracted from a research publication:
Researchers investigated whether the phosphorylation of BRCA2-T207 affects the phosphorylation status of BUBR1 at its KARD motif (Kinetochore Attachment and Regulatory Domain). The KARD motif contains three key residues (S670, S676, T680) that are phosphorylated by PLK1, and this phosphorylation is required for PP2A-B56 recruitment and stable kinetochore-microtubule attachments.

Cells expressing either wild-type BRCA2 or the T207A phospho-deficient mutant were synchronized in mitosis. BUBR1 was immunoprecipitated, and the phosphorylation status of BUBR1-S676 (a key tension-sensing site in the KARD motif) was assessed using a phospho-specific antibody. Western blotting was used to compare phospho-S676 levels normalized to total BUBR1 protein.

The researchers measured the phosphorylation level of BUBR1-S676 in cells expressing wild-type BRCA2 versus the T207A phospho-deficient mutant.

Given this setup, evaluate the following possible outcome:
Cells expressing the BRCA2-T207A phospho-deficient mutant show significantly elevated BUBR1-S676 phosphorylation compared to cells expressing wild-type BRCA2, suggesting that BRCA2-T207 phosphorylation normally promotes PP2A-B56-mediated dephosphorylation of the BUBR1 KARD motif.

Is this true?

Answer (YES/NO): NO